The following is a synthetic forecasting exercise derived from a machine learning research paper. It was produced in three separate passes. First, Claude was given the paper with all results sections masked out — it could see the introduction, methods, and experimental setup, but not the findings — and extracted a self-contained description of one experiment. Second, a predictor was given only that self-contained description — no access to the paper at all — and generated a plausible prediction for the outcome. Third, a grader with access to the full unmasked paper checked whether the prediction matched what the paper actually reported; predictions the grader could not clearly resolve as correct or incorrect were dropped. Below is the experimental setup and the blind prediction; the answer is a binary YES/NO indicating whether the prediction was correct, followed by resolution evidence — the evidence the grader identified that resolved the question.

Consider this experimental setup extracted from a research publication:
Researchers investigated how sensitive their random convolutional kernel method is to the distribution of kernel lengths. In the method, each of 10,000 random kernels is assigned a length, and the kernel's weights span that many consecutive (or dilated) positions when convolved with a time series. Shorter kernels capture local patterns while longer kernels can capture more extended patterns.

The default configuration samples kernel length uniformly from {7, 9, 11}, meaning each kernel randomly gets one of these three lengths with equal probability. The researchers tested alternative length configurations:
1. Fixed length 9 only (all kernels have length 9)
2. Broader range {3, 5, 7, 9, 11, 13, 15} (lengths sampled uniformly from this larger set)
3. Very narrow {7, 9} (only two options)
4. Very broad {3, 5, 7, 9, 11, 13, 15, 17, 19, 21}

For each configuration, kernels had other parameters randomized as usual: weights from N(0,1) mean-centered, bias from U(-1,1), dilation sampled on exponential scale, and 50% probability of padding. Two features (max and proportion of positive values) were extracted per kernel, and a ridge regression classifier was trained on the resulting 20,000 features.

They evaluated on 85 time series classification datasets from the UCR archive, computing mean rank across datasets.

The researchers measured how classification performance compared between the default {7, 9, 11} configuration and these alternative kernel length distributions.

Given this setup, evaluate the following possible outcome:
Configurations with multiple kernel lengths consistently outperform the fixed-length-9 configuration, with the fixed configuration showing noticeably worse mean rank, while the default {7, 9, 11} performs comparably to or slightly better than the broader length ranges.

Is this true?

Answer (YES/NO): NO